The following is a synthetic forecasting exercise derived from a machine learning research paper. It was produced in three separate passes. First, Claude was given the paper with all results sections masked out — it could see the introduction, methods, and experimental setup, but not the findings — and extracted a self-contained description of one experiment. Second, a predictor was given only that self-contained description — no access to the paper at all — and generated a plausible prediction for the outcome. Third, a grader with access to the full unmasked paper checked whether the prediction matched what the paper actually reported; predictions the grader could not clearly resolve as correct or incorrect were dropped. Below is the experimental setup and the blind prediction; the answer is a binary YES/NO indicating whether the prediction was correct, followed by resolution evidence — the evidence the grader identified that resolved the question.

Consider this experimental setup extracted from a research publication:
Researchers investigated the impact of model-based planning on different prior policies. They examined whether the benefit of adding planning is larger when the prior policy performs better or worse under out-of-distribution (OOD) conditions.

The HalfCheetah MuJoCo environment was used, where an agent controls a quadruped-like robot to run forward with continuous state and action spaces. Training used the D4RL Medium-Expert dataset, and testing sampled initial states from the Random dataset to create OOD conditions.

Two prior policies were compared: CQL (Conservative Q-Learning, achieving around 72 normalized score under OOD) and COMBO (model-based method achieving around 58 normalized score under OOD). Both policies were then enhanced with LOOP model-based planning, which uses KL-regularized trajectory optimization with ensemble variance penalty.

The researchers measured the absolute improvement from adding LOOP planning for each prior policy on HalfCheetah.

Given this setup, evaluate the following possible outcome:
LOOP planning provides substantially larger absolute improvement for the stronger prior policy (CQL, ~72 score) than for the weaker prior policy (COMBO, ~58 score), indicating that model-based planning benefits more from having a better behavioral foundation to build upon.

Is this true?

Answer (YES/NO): NO